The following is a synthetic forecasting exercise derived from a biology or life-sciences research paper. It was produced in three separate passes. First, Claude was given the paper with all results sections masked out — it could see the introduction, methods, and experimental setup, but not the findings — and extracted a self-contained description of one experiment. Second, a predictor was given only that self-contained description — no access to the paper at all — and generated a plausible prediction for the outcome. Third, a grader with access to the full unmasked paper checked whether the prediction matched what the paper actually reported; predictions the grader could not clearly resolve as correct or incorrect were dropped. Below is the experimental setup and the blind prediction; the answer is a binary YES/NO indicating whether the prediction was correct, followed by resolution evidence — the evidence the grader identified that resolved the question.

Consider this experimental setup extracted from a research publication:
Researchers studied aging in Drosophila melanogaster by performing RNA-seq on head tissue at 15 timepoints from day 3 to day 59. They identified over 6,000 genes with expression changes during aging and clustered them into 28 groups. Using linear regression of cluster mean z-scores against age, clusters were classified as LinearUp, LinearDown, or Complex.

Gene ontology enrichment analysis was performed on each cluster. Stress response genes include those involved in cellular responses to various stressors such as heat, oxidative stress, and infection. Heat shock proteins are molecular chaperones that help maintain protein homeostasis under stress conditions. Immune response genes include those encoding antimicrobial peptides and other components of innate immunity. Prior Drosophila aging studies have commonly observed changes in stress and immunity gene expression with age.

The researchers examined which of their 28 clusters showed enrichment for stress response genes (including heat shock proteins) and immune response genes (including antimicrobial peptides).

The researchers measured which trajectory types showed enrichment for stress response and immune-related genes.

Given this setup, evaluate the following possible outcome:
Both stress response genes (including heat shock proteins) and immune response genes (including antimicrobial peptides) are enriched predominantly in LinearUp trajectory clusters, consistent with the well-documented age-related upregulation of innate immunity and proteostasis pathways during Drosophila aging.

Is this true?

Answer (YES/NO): YES